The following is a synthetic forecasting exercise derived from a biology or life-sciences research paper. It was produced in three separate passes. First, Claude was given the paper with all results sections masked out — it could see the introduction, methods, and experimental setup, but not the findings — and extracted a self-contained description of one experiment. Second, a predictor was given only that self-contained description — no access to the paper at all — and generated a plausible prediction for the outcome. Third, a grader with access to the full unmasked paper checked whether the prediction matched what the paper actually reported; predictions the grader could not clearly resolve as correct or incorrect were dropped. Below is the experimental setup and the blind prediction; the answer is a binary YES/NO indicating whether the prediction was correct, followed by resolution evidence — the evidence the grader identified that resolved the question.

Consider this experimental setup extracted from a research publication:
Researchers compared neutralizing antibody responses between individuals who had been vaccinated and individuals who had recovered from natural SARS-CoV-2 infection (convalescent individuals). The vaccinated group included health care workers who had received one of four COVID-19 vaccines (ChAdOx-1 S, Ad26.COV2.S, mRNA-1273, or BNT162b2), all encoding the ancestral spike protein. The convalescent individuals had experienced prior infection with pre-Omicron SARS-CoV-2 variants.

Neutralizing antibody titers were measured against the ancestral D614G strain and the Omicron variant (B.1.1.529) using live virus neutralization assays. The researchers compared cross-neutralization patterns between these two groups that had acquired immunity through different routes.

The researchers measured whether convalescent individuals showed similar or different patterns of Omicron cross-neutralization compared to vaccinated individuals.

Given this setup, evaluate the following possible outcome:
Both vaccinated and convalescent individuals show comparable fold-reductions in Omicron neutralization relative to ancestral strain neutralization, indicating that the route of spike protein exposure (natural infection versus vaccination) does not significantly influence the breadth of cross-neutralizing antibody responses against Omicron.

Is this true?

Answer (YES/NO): NO